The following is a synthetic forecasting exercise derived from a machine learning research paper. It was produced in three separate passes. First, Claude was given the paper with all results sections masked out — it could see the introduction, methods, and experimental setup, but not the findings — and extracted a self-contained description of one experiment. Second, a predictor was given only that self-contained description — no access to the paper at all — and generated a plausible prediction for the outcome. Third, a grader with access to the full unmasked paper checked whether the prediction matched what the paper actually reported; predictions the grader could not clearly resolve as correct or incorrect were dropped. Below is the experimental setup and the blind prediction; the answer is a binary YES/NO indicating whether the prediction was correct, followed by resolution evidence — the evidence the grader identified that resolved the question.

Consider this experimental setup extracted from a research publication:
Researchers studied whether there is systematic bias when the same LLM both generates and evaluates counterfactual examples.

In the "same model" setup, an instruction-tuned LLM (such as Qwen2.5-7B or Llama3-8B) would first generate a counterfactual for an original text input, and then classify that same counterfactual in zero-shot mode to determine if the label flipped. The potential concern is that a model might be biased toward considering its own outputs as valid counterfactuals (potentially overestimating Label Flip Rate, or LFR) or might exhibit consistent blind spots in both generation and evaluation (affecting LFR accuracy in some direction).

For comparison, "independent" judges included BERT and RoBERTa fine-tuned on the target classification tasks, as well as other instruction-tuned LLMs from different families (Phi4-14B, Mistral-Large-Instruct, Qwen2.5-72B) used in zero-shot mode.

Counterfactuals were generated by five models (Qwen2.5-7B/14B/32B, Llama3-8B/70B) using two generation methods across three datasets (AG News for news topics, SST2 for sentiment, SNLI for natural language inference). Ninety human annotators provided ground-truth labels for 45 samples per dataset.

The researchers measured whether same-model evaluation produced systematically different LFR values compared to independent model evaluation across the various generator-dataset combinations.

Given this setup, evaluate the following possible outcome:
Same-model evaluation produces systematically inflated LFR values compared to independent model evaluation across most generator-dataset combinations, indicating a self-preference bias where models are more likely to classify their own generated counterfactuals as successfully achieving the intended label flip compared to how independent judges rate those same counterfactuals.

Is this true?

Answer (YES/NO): NO